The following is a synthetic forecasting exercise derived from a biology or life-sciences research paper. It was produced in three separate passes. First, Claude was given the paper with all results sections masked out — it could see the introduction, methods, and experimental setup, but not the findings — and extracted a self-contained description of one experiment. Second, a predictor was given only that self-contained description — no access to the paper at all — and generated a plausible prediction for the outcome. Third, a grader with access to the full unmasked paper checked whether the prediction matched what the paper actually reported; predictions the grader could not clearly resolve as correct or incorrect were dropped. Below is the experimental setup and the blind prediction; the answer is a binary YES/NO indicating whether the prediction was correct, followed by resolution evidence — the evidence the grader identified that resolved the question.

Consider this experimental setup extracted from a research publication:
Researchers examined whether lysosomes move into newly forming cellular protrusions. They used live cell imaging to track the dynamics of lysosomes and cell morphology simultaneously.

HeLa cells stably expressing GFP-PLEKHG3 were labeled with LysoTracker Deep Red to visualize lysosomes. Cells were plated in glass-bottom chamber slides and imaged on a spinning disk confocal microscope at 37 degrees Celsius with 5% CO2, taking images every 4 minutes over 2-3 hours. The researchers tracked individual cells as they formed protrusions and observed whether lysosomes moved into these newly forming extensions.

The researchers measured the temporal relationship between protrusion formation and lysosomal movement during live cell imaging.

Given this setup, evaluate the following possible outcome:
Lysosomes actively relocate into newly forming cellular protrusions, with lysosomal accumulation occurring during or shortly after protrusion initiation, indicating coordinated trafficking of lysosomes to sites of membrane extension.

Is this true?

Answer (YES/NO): YES